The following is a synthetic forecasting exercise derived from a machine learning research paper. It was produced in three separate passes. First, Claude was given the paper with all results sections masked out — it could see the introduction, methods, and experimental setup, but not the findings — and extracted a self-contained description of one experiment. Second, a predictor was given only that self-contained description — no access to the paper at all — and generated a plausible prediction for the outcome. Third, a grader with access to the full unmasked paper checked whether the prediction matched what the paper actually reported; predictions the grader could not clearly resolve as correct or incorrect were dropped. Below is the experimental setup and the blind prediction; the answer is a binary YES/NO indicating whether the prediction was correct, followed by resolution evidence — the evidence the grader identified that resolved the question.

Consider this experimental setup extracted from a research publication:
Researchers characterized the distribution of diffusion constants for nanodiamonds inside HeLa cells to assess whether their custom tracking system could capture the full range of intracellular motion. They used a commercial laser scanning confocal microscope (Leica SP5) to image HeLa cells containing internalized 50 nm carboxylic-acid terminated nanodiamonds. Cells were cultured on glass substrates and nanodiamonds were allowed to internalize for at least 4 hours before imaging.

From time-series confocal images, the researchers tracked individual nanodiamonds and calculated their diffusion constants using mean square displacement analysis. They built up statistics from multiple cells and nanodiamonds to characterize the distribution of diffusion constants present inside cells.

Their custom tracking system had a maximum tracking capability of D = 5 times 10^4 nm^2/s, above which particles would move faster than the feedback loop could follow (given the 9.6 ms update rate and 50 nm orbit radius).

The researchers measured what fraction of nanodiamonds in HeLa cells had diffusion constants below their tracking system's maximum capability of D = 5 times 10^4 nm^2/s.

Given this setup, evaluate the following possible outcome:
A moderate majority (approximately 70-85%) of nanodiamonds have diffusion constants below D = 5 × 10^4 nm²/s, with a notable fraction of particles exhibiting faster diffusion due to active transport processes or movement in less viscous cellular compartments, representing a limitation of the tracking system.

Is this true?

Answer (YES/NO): NO